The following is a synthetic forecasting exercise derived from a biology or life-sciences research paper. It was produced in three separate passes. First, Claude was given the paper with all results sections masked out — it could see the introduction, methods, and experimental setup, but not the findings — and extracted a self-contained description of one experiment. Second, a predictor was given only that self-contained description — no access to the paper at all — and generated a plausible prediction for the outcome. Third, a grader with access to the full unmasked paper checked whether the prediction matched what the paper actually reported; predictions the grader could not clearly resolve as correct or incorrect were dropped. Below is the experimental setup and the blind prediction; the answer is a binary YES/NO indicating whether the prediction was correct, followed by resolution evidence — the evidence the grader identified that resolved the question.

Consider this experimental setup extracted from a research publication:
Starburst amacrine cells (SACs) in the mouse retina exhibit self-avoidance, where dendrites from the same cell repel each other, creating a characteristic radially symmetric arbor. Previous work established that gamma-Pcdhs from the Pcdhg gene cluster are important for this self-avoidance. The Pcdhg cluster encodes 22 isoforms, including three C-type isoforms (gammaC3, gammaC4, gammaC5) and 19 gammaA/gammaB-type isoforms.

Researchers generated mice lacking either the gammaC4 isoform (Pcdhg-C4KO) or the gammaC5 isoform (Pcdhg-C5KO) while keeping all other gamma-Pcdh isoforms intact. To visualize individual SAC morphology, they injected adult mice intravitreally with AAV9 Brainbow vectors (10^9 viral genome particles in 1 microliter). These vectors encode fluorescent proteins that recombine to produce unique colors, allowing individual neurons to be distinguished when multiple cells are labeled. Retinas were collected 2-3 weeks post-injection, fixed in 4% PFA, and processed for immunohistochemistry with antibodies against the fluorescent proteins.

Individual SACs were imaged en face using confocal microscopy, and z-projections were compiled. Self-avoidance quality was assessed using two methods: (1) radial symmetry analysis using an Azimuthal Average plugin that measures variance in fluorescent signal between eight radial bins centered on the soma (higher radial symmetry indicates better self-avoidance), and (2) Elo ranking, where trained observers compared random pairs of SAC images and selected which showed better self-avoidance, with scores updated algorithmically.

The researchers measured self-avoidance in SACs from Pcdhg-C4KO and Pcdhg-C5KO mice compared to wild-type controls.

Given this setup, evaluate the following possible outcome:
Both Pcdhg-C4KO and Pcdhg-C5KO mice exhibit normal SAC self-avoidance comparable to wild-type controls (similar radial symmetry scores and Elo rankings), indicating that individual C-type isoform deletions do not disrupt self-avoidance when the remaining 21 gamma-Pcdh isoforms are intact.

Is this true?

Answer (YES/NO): YES